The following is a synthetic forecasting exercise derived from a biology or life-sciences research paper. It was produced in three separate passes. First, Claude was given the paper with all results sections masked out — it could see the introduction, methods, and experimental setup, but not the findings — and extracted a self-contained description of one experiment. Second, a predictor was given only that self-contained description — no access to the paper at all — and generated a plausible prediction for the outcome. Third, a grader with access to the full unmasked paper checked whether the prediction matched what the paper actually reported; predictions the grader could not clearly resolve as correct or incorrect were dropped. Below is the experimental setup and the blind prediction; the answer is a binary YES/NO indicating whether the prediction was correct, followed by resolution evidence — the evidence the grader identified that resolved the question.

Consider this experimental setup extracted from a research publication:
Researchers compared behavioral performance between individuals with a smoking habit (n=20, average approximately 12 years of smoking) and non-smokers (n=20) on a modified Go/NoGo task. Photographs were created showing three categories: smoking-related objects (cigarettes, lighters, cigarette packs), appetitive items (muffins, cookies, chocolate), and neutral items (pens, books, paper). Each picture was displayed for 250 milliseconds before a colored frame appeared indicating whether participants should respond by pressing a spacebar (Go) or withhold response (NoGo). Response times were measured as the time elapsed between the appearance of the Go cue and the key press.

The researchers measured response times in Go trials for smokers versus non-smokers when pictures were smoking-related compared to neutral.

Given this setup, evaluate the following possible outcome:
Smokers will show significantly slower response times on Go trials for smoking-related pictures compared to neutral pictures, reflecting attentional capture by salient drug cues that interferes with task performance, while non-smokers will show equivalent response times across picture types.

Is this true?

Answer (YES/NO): NO